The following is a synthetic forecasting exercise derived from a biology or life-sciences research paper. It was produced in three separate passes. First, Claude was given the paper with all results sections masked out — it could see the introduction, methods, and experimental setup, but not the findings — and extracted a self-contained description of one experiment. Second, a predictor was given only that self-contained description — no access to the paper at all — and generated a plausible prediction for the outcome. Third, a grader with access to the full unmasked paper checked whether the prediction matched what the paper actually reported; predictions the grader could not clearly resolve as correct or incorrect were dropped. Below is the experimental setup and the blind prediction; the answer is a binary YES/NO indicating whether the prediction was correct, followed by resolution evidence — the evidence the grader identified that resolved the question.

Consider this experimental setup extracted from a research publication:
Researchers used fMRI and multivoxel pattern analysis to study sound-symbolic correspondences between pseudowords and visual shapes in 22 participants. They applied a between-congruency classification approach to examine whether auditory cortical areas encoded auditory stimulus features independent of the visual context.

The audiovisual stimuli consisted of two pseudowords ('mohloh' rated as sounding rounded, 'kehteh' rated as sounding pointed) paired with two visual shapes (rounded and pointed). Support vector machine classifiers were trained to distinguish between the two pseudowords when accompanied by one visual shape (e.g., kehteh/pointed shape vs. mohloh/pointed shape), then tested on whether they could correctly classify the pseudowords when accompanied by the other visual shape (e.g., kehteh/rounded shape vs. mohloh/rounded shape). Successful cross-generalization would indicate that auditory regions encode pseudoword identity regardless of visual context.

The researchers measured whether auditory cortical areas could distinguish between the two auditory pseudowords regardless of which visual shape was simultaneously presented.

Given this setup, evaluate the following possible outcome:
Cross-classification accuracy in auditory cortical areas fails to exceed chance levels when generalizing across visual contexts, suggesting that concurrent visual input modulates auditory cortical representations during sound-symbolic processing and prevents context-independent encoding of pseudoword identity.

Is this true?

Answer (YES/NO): NO